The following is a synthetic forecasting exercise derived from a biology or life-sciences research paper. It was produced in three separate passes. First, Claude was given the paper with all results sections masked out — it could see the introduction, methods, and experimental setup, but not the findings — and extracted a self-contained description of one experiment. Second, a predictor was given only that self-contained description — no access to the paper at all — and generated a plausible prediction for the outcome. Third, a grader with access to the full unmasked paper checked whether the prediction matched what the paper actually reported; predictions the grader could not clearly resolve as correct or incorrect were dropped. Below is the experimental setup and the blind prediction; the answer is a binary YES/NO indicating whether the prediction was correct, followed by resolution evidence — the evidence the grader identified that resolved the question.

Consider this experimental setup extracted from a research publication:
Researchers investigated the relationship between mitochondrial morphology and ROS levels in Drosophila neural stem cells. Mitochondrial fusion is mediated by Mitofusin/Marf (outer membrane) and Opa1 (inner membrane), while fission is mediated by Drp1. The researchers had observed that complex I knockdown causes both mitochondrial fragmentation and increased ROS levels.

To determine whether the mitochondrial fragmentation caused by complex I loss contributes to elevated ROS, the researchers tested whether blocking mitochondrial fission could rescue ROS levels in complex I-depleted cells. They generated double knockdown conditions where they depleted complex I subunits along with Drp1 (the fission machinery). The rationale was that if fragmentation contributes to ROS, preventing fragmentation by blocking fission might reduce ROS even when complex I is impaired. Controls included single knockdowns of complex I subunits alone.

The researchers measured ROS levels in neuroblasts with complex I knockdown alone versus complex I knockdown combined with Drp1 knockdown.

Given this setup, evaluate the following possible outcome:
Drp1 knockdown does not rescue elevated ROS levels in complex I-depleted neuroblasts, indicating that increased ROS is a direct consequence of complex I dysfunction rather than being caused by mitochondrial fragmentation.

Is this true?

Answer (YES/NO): NO